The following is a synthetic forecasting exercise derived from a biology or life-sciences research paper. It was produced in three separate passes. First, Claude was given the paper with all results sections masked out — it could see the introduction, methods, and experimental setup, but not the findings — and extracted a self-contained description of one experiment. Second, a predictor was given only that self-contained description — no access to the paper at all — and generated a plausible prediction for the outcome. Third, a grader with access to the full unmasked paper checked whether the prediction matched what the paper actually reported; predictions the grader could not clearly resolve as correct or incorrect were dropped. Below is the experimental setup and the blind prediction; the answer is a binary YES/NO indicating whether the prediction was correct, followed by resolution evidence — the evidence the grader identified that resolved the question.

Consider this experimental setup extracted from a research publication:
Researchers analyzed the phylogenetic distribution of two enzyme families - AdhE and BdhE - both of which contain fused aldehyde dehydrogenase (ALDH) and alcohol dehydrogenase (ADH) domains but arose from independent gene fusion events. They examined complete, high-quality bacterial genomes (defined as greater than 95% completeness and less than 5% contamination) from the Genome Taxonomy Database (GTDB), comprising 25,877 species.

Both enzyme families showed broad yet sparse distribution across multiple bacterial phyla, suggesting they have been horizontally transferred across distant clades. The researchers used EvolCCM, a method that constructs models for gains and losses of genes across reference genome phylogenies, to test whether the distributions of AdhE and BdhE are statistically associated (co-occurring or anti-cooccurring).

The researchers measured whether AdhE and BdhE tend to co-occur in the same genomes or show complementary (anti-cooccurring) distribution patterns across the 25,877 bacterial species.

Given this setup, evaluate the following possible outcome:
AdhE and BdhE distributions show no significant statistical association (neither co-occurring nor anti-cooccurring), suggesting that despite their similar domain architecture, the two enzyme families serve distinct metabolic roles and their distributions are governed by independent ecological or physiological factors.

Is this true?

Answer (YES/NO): NO